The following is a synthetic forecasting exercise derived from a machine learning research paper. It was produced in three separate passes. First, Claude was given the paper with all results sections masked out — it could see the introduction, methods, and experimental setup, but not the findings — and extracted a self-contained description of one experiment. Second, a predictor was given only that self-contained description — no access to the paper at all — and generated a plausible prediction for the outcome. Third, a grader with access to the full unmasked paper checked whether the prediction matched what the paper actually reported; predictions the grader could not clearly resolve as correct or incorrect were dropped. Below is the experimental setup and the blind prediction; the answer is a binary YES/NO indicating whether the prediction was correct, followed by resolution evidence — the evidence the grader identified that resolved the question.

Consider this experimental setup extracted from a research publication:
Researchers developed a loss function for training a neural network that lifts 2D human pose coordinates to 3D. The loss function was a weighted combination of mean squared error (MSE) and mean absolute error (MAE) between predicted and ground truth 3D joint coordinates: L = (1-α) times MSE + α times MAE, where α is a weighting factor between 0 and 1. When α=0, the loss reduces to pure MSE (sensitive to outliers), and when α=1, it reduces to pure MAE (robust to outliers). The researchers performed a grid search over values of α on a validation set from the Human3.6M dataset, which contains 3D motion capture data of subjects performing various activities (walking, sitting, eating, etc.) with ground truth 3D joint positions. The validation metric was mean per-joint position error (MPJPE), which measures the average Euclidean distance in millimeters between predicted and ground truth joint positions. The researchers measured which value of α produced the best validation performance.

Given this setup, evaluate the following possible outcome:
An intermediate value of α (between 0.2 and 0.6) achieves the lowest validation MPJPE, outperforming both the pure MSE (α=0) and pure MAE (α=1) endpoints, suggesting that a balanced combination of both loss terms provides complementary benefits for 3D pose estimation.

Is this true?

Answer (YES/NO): NO